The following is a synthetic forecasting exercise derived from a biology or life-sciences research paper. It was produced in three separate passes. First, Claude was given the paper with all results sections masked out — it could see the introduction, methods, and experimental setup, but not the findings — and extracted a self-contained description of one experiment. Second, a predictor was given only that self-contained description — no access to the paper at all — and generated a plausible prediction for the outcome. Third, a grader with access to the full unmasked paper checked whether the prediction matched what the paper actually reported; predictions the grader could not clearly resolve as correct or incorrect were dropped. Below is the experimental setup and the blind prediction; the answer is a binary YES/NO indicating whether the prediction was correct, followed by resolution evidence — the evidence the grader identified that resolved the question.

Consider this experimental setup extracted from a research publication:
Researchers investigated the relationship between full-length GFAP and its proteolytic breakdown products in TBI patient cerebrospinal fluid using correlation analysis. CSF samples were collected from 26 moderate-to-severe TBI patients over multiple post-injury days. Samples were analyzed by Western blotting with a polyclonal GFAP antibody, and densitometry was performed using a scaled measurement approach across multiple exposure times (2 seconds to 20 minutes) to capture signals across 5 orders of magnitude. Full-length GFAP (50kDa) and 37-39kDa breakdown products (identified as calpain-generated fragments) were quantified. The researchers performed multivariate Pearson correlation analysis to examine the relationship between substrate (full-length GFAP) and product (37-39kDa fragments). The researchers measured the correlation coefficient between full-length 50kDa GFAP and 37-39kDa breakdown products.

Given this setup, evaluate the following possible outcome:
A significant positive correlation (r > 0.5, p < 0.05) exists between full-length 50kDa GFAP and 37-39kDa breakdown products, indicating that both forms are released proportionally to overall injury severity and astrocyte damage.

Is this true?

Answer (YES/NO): YES